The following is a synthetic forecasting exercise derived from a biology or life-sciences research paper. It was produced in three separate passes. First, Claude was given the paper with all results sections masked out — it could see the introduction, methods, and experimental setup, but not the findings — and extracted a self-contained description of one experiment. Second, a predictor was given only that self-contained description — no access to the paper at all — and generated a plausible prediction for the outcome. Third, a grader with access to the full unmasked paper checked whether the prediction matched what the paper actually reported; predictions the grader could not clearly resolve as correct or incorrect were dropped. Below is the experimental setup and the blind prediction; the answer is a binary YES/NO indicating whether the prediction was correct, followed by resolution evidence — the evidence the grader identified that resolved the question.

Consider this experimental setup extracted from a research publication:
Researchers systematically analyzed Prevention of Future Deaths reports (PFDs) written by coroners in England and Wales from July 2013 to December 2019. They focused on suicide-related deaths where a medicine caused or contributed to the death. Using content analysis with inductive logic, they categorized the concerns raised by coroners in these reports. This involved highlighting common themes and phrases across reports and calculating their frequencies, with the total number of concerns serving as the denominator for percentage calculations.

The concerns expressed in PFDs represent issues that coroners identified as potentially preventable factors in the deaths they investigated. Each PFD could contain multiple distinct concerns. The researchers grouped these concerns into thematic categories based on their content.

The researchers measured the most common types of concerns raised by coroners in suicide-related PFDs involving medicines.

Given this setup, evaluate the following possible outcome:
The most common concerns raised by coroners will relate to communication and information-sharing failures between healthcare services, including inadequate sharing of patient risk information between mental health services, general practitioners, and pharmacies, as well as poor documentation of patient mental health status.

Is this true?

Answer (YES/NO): NO